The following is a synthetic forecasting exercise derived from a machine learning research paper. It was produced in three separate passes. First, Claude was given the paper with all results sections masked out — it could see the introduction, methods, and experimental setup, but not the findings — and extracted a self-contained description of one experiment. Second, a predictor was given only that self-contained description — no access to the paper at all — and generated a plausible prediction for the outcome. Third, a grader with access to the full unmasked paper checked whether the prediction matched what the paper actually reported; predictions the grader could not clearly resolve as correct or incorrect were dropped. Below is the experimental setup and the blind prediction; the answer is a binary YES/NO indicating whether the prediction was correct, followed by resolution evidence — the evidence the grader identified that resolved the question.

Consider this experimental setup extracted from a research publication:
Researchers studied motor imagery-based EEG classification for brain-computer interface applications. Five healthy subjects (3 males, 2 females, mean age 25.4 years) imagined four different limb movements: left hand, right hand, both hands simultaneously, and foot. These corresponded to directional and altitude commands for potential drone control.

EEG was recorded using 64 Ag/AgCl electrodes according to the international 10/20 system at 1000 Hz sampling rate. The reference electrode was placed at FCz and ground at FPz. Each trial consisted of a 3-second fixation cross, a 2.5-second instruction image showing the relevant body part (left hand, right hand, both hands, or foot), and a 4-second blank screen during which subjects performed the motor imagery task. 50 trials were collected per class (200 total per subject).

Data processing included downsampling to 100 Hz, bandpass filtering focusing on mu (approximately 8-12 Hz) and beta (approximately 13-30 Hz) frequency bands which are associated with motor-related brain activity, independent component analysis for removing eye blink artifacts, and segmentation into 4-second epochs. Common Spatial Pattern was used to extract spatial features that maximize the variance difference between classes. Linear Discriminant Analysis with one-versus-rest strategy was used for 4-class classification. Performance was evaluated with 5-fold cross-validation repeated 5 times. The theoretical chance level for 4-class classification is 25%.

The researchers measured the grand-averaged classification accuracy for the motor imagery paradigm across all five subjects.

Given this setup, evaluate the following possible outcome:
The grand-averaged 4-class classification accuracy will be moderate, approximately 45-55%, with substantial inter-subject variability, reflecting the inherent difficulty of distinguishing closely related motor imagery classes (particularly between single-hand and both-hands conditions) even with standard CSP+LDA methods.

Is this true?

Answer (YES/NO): YES